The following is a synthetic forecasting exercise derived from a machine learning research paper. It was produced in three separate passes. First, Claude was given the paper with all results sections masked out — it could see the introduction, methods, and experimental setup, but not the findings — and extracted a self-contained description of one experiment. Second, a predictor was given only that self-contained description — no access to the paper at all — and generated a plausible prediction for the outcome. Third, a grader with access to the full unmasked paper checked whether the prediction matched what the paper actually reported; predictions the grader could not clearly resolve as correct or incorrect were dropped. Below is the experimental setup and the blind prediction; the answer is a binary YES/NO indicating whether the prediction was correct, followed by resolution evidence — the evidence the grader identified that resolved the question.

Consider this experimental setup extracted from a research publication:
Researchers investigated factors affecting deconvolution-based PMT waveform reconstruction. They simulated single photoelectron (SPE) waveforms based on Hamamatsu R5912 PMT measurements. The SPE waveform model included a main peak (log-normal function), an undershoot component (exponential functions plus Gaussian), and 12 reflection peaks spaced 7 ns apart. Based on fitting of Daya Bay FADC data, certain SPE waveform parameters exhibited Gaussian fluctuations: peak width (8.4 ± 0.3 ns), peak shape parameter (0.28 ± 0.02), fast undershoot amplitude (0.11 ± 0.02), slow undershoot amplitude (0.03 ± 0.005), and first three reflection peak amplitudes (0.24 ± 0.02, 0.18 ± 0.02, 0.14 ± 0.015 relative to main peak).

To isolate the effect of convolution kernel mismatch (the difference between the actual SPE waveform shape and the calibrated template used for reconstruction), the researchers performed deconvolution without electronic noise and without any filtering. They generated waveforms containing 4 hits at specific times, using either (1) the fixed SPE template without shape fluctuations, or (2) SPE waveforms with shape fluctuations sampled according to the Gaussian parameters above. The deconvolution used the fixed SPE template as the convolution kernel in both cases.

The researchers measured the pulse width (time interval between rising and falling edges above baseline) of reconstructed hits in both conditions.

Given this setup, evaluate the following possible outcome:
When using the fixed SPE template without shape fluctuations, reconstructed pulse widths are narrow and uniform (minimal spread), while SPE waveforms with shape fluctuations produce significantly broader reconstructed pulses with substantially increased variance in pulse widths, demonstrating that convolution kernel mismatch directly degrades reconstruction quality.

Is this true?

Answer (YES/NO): NO